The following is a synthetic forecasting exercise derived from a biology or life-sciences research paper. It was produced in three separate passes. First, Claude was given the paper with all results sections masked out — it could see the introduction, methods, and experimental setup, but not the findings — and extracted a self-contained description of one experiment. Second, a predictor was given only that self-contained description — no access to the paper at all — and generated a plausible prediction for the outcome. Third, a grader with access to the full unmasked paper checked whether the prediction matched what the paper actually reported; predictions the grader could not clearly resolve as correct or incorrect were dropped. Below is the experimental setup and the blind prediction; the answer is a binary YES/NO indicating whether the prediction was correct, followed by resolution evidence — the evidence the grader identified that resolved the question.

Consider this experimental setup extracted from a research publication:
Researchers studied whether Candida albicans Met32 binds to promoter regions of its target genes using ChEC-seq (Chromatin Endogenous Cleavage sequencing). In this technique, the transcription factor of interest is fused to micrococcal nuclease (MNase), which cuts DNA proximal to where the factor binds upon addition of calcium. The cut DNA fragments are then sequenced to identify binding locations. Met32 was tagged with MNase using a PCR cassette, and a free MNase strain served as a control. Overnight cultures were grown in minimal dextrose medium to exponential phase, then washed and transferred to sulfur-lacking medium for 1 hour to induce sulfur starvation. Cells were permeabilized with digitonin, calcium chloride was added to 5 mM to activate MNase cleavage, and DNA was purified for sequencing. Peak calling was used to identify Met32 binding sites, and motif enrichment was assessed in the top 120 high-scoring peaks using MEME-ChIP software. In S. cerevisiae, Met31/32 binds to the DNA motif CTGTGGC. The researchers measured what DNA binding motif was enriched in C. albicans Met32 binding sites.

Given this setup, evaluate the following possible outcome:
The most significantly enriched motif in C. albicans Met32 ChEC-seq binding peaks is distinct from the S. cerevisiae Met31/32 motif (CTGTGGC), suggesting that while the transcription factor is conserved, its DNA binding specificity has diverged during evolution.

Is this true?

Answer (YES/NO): NO